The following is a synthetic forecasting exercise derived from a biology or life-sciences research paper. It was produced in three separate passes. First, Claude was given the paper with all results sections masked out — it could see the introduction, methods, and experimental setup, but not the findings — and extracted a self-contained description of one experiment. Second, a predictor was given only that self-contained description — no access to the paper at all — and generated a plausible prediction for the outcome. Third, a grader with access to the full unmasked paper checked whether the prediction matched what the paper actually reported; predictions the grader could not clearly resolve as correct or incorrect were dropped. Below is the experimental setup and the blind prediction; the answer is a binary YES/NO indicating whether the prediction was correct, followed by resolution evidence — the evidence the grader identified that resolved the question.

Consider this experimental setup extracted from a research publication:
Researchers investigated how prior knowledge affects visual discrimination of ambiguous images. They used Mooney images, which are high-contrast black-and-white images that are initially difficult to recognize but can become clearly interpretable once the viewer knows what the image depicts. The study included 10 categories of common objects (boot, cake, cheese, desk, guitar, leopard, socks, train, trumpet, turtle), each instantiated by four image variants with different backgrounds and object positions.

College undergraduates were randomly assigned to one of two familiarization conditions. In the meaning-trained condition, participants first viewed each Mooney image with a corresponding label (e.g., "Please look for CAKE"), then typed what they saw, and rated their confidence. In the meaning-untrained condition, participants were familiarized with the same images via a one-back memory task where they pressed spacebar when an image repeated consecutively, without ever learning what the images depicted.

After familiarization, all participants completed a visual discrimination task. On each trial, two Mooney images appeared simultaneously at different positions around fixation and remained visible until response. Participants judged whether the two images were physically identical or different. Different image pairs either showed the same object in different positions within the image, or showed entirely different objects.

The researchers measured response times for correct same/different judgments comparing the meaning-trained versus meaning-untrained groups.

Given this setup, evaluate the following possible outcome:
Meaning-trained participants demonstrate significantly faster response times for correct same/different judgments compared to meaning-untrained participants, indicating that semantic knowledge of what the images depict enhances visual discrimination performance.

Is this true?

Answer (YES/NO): YES